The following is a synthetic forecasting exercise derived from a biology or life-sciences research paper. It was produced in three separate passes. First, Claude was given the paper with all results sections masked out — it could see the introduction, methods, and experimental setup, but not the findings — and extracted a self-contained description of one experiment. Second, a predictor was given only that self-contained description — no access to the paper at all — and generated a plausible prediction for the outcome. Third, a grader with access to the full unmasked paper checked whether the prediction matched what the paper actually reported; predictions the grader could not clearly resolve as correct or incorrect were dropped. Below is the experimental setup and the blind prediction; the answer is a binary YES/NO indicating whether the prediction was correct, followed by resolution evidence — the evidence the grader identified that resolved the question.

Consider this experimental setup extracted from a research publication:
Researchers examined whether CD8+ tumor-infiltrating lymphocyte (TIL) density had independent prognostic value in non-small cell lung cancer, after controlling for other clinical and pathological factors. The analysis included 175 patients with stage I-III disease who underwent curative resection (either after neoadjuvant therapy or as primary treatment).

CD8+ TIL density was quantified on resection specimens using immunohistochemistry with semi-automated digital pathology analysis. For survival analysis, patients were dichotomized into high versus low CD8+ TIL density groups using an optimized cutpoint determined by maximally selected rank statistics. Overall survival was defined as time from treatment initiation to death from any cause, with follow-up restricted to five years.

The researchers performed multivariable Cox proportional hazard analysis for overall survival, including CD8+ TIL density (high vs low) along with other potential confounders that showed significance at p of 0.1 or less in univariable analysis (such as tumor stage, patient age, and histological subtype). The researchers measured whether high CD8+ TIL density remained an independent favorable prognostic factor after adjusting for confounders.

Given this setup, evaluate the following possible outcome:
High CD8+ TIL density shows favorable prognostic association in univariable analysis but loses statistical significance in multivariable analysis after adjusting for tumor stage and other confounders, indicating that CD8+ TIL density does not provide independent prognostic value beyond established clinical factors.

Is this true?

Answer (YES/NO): YES